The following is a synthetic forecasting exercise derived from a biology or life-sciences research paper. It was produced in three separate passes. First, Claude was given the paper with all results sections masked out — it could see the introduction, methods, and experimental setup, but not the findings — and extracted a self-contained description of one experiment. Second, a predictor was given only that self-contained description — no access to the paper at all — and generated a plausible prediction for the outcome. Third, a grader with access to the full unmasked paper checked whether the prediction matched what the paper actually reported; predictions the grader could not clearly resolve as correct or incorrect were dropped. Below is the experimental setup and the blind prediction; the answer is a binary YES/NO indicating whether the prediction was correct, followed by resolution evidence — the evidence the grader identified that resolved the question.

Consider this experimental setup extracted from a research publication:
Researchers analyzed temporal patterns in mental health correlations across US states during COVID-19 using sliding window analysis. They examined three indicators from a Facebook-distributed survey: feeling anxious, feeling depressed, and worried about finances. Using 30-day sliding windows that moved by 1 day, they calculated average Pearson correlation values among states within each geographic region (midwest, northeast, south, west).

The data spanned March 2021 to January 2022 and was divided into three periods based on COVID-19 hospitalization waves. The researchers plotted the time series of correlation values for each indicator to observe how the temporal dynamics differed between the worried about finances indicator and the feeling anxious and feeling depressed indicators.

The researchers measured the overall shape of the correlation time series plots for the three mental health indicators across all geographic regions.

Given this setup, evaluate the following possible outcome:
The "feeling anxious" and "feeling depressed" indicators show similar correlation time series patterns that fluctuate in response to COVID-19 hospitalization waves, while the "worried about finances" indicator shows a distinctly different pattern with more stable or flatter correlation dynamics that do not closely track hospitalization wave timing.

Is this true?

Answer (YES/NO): YES